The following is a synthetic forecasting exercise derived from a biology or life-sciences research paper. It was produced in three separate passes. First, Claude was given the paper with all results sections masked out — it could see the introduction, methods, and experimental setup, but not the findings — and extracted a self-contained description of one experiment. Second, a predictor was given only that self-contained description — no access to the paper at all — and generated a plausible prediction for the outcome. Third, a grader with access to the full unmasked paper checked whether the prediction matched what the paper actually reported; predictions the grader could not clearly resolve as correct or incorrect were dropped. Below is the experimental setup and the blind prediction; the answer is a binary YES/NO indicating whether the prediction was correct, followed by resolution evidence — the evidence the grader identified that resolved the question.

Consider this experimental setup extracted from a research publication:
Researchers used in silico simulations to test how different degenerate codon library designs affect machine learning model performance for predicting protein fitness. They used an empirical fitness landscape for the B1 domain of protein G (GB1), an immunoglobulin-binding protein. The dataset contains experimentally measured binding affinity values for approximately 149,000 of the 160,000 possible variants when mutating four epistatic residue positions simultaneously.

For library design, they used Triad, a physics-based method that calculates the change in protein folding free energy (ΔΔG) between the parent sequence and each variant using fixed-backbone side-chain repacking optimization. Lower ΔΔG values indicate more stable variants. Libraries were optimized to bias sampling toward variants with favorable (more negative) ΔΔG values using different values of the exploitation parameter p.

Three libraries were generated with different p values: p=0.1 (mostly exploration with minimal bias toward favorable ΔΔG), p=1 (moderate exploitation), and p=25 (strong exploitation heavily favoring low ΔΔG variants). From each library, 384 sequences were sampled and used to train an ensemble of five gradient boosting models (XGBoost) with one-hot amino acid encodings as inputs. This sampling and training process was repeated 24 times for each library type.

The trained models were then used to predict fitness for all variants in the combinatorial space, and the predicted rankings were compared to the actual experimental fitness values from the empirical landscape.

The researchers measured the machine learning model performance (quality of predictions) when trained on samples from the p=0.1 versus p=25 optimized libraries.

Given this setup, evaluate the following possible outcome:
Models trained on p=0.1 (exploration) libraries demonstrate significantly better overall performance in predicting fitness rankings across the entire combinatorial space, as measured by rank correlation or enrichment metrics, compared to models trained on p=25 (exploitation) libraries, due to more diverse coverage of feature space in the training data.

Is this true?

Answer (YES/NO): YES